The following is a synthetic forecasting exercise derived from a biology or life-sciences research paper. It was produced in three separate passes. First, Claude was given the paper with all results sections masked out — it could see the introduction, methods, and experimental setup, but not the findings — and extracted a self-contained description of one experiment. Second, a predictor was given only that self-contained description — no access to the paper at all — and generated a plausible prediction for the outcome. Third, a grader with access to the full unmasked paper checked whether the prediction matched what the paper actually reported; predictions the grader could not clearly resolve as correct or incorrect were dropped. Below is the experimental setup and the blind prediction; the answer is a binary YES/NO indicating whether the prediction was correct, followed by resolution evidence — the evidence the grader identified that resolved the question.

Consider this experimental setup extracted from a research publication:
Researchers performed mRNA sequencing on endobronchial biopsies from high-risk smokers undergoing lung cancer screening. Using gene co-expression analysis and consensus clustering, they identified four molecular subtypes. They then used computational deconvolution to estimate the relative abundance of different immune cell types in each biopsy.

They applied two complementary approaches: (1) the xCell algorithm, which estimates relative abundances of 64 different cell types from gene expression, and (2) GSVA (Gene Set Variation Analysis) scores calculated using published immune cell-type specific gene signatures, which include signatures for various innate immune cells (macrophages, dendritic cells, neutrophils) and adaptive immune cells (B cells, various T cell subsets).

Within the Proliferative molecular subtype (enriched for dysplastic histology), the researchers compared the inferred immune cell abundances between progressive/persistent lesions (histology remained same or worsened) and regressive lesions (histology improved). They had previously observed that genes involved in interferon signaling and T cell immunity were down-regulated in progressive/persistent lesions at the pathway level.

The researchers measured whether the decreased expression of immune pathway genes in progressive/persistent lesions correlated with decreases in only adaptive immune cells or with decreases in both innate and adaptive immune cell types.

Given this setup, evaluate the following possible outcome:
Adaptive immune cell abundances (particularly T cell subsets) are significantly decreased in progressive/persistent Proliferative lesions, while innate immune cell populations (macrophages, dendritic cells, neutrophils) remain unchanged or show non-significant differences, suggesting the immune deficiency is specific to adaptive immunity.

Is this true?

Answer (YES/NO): NO